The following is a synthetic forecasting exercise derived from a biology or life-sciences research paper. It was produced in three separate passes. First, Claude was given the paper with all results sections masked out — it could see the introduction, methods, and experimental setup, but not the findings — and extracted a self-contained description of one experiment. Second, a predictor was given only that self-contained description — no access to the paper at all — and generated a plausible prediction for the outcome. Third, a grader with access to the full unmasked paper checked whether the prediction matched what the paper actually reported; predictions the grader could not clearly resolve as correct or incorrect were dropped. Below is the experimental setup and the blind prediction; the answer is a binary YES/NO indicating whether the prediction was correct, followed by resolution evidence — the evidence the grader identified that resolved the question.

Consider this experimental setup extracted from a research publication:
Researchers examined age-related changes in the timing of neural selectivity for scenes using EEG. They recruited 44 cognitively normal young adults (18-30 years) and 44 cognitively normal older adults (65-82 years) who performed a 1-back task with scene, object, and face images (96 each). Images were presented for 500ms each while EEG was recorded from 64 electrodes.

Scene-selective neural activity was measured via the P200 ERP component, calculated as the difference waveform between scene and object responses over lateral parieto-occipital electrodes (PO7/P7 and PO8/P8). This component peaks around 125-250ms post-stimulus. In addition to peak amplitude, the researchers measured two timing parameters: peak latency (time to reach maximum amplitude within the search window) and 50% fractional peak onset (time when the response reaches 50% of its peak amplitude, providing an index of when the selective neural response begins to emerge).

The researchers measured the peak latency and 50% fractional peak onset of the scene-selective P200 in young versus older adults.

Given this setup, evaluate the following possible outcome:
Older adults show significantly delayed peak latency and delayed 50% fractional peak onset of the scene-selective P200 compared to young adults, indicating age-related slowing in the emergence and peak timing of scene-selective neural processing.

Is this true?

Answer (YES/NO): YES